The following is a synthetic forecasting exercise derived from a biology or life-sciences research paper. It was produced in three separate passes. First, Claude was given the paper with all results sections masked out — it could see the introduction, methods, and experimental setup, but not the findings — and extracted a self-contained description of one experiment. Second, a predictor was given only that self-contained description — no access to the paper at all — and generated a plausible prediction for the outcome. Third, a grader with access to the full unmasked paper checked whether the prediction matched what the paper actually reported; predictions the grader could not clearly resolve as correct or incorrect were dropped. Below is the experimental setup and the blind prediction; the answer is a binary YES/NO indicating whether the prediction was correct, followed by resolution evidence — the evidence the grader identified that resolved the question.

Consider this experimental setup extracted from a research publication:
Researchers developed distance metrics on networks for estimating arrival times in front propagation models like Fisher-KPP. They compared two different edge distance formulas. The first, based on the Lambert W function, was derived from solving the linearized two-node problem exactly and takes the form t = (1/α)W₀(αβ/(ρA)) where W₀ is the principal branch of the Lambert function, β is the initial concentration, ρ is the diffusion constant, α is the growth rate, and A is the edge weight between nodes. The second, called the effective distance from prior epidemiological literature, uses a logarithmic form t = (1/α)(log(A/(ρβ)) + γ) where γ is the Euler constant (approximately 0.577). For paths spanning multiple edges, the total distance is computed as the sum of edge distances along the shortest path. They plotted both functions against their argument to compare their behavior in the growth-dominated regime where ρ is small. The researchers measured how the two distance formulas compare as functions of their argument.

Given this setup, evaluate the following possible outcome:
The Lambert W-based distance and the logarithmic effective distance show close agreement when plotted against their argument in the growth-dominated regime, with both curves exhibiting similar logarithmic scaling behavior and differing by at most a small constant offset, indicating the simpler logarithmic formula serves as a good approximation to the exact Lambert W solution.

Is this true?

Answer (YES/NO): NO